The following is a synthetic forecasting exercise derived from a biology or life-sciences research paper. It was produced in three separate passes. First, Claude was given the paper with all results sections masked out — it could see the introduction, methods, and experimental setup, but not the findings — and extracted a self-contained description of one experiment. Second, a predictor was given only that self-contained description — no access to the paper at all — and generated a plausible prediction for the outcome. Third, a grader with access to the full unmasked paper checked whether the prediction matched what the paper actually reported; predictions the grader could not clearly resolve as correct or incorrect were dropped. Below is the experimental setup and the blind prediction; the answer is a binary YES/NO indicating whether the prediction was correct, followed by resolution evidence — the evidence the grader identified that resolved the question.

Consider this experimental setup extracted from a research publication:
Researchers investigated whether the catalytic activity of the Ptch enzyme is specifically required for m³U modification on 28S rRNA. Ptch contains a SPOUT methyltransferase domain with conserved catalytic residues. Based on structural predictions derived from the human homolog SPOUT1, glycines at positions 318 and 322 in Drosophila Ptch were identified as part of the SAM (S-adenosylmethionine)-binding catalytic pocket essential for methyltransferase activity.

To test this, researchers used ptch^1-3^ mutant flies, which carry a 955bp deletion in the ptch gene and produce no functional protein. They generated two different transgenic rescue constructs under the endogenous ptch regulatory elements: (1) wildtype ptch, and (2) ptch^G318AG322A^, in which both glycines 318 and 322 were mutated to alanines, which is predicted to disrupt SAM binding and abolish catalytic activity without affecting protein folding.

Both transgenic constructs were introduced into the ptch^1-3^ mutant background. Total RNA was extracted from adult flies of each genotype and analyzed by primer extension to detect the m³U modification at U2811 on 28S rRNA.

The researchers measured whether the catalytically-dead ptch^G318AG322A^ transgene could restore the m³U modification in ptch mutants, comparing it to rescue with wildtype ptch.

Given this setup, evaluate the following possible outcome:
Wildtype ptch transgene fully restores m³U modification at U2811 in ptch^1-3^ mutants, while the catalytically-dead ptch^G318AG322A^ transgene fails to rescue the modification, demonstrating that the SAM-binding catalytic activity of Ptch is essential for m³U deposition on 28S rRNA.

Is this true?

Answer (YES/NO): YES